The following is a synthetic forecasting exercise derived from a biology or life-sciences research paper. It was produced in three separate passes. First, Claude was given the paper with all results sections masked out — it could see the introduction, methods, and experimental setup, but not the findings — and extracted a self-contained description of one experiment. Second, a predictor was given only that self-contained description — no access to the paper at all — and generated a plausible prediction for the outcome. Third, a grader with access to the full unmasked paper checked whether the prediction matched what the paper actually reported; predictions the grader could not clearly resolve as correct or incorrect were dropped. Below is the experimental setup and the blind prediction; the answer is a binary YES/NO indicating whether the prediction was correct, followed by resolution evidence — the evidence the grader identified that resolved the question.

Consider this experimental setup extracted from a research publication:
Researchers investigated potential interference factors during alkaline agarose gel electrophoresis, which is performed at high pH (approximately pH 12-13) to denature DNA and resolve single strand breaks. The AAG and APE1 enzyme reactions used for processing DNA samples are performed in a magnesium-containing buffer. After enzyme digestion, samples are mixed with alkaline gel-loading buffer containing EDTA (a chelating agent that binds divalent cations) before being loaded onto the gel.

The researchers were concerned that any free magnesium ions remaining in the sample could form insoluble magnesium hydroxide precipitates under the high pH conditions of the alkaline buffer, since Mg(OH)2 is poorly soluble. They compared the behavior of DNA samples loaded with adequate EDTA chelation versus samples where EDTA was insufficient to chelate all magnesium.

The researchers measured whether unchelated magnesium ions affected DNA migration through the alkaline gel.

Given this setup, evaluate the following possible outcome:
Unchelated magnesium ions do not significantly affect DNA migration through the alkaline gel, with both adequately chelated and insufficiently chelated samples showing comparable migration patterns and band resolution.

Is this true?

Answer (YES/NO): NO